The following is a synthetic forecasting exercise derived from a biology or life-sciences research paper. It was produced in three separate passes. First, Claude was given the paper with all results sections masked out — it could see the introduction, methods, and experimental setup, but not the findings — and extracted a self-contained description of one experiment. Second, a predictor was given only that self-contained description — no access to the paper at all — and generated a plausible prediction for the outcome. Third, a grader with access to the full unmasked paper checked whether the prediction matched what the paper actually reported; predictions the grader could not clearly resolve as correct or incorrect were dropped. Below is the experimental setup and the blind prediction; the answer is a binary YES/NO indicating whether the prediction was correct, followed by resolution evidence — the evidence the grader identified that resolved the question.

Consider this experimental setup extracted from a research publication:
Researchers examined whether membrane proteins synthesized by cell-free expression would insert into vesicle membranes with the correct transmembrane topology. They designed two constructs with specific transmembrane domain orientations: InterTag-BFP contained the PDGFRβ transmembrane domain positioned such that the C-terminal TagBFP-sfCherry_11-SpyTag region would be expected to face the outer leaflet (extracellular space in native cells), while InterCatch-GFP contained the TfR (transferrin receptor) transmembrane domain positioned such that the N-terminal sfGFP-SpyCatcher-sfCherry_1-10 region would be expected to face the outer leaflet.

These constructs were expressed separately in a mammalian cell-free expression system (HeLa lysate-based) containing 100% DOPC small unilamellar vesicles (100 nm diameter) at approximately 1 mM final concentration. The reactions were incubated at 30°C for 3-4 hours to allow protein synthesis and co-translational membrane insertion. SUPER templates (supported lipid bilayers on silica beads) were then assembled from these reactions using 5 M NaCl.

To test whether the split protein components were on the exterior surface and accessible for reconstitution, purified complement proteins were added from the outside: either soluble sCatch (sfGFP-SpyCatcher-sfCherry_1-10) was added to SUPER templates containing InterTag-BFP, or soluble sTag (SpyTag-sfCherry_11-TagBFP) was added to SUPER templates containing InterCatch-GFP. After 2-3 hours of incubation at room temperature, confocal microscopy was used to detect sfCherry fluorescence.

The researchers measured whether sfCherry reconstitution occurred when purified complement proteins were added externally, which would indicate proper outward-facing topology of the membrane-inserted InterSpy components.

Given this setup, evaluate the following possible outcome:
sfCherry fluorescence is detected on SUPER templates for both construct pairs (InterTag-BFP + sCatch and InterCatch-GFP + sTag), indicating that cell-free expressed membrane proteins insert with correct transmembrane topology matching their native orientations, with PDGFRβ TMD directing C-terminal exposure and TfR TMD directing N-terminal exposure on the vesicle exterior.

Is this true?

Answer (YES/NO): YES